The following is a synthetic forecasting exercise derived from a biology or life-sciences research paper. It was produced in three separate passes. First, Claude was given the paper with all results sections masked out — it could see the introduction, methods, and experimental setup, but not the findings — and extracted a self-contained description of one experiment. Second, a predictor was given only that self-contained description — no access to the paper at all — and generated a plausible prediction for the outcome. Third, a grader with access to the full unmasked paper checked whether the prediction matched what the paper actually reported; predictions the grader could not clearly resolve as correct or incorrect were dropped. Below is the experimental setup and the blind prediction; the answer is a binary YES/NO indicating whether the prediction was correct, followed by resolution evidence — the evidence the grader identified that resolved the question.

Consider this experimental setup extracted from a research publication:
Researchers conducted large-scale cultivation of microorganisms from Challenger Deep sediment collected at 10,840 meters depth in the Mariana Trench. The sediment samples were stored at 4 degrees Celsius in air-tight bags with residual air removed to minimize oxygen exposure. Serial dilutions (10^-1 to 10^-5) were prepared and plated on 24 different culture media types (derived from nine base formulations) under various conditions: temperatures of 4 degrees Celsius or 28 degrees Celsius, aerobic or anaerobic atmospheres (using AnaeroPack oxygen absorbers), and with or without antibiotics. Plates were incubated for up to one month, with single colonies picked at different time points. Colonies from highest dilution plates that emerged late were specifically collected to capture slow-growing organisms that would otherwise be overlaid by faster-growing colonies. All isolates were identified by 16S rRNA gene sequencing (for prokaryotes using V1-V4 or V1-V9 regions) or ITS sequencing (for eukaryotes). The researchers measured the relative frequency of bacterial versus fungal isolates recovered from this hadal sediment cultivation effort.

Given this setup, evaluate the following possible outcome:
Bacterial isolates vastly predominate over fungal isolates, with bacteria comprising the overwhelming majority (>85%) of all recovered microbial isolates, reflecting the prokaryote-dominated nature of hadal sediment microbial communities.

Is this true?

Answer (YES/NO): YES